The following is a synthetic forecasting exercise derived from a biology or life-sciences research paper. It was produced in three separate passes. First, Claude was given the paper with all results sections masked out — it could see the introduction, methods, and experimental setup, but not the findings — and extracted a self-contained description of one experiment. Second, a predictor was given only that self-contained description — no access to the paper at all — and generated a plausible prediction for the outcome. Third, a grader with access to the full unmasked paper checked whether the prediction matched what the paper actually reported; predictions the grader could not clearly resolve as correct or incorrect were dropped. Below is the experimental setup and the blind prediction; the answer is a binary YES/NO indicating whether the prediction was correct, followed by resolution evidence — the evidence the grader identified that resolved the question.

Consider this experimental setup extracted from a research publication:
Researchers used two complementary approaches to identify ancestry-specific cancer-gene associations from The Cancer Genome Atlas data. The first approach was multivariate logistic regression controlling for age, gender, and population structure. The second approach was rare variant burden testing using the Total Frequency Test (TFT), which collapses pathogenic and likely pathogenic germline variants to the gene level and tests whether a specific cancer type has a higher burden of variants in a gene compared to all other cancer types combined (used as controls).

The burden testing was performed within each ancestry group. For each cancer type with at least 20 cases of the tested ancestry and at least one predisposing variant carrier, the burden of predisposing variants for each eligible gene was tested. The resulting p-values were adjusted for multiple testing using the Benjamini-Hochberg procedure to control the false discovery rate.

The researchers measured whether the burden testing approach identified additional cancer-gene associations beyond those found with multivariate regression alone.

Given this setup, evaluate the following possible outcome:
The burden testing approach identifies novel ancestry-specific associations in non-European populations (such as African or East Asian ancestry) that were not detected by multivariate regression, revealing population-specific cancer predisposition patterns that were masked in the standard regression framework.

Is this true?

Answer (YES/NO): YES